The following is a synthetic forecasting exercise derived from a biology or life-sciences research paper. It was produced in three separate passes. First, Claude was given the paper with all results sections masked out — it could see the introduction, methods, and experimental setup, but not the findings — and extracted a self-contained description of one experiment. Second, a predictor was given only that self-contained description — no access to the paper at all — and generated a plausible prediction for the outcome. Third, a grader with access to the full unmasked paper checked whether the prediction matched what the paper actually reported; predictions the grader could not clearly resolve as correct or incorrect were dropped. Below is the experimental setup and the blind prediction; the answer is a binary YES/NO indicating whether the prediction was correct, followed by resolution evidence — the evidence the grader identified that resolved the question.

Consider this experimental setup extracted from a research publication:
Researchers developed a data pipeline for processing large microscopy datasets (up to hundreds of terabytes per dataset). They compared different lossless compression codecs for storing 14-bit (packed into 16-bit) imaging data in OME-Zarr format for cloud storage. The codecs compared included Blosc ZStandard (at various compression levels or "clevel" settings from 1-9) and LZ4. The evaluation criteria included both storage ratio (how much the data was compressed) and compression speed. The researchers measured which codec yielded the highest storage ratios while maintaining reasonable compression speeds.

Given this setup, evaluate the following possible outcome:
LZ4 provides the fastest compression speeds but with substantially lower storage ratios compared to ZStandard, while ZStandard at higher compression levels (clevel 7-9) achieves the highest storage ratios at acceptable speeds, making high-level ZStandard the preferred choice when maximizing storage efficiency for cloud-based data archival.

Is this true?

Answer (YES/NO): NO